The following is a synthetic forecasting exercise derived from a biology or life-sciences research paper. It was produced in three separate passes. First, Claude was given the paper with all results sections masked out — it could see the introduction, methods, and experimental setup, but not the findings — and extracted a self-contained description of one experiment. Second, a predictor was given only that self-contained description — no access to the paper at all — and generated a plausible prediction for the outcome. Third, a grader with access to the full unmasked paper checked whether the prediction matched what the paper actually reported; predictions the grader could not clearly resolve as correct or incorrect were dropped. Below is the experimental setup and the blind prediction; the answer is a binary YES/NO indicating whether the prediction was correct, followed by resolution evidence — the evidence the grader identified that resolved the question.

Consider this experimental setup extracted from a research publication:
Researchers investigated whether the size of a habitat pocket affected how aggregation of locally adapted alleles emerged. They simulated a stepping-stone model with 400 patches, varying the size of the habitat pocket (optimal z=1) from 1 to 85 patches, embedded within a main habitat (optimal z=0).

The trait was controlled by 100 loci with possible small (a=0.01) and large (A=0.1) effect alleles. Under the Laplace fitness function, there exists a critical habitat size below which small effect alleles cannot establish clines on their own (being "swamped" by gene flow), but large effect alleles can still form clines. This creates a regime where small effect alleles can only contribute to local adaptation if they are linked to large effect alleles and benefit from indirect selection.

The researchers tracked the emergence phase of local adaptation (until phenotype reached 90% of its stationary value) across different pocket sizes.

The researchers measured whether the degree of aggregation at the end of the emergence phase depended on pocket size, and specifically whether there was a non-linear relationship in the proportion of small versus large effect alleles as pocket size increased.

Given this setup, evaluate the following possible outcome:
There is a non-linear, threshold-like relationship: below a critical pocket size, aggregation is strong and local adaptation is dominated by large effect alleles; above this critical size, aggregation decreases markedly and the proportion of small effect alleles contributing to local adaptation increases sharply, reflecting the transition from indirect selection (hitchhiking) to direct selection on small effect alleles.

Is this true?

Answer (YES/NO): NO